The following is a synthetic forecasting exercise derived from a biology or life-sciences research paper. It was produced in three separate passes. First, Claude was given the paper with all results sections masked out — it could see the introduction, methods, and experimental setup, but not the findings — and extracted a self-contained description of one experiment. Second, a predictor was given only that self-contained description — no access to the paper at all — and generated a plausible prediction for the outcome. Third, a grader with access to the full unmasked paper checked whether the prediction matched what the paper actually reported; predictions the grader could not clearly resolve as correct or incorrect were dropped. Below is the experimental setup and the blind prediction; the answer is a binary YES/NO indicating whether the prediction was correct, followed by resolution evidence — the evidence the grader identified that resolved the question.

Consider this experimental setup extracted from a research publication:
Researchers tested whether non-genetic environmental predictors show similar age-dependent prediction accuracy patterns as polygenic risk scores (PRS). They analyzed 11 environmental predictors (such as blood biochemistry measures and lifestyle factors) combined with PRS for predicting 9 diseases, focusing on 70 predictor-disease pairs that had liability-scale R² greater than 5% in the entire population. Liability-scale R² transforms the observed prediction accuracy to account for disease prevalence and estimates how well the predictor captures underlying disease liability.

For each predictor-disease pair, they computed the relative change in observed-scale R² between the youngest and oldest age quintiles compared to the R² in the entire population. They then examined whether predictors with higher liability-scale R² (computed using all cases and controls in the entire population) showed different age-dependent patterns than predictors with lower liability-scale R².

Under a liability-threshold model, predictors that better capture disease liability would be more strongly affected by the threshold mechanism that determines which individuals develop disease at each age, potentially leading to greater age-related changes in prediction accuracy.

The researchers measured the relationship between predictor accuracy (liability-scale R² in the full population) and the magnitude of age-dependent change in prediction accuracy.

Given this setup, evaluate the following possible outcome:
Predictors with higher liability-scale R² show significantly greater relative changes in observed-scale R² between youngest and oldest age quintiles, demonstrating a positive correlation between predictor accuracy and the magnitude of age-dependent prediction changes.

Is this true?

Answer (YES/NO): NO